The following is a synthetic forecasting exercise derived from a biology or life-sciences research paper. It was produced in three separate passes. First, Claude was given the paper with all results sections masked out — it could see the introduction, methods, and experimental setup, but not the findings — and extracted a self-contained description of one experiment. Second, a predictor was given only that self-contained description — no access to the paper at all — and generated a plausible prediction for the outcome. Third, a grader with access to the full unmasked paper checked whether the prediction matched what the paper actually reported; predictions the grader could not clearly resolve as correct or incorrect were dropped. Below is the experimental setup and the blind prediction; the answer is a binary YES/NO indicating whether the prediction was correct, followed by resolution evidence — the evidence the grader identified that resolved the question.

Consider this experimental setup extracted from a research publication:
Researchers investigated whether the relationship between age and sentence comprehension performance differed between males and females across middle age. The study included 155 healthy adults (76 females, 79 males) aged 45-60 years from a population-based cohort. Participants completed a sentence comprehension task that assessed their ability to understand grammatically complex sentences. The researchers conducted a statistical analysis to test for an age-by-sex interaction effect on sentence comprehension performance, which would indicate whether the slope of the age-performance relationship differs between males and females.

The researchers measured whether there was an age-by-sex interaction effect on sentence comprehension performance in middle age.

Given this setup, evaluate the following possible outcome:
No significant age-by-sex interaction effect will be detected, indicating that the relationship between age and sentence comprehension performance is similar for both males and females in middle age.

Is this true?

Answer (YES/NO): NO